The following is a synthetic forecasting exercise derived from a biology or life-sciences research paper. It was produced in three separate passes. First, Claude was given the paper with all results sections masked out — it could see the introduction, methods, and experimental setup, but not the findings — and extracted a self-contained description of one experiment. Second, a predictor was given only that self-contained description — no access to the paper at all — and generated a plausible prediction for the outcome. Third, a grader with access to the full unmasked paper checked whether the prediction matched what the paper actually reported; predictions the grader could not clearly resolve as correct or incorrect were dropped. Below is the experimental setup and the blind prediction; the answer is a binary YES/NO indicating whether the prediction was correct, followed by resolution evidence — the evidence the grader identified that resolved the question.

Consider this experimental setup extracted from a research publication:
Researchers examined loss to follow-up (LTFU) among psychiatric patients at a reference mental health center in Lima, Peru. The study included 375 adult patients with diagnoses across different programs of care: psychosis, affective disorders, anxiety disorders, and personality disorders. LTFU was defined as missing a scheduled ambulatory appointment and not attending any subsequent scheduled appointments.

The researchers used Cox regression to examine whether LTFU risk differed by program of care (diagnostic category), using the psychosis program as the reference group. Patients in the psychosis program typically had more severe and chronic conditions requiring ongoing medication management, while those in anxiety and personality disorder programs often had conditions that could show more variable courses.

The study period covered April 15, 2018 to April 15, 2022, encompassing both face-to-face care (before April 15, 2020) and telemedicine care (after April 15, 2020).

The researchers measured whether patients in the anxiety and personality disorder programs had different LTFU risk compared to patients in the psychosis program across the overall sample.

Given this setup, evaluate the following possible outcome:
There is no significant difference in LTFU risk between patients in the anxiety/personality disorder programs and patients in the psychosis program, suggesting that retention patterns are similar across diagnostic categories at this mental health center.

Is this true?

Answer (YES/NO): NO